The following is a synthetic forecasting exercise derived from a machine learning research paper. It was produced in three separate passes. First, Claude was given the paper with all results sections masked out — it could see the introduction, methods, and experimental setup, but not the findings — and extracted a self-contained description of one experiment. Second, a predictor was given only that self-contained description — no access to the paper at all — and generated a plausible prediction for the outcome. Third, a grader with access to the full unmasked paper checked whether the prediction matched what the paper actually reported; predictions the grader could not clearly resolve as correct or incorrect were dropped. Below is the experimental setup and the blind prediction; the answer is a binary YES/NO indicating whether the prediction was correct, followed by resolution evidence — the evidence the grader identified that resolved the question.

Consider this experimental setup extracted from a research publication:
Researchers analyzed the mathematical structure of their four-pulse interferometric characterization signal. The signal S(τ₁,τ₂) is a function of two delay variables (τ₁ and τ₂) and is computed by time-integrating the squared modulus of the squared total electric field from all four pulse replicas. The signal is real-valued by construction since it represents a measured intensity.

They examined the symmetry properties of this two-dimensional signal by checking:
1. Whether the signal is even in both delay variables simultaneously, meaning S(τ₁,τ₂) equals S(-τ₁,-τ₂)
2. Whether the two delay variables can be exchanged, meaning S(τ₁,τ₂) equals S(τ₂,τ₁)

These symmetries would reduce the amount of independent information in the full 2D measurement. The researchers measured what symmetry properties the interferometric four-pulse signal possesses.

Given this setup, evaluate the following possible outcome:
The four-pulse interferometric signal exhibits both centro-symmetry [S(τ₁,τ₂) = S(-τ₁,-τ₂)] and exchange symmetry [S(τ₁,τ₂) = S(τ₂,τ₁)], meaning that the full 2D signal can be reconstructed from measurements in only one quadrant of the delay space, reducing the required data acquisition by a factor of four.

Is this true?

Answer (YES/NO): YES